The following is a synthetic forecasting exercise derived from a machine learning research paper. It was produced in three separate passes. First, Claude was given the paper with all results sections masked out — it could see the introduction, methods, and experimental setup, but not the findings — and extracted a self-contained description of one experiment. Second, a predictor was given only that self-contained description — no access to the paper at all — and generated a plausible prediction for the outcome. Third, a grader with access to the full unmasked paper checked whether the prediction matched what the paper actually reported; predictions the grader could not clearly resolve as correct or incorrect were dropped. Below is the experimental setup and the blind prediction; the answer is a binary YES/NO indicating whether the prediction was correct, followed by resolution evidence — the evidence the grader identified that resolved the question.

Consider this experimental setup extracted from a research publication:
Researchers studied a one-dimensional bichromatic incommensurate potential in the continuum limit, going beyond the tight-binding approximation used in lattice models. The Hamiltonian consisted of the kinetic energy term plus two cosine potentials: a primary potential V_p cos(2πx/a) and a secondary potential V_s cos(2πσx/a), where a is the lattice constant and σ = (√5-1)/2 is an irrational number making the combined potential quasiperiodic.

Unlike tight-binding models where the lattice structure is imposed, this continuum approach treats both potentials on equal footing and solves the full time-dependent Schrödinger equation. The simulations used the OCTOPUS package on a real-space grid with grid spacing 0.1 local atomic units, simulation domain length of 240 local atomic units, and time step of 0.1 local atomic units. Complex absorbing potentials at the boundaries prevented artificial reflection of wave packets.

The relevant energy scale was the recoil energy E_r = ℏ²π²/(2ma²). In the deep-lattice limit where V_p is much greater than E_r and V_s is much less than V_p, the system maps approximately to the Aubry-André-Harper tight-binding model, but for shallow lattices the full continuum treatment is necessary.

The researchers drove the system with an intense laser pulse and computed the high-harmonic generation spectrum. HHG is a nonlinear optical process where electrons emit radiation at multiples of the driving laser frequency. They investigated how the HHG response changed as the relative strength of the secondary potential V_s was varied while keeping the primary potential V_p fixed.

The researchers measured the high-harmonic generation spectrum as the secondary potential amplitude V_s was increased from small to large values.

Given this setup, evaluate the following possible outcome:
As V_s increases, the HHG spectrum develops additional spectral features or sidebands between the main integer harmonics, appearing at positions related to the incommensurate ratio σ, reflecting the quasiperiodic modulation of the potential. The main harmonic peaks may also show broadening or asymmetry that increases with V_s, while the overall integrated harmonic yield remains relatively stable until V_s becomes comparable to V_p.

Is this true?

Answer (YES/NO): NO